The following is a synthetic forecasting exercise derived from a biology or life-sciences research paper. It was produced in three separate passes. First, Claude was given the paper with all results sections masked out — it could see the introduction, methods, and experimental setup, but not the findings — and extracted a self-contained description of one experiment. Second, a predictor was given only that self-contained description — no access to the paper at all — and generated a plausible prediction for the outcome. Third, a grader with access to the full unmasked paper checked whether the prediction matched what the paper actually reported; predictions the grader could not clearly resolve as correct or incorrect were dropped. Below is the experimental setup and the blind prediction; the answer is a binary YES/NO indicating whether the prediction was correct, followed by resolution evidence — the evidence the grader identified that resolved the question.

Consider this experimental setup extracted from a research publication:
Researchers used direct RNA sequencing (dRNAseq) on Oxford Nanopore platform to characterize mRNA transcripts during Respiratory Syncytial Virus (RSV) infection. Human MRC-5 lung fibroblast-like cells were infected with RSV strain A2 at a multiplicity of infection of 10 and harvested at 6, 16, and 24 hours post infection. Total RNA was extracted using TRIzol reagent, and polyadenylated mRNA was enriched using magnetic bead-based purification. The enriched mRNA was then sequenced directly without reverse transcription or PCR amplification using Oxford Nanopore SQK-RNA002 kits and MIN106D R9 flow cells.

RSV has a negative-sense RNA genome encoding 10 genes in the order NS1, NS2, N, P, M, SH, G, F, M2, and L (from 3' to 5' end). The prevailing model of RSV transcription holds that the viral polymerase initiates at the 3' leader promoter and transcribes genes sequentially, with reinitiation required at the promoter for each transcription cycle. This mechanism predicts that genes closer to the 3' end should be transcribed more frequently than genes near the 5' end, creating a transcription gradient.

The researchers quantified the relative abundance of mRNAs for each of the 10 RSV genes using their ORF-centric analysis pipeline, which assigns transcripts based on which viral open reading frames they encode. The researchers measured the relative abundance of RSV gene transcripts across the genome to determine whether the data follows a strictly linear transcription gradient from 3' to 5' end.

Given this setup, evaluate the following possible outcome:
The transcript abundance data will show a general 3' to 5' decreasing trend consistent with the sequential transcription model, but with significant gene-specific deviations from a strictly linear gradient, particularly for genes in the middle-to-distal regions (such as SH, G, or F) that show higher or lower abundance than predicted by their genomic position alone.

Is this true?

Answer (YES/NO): YES